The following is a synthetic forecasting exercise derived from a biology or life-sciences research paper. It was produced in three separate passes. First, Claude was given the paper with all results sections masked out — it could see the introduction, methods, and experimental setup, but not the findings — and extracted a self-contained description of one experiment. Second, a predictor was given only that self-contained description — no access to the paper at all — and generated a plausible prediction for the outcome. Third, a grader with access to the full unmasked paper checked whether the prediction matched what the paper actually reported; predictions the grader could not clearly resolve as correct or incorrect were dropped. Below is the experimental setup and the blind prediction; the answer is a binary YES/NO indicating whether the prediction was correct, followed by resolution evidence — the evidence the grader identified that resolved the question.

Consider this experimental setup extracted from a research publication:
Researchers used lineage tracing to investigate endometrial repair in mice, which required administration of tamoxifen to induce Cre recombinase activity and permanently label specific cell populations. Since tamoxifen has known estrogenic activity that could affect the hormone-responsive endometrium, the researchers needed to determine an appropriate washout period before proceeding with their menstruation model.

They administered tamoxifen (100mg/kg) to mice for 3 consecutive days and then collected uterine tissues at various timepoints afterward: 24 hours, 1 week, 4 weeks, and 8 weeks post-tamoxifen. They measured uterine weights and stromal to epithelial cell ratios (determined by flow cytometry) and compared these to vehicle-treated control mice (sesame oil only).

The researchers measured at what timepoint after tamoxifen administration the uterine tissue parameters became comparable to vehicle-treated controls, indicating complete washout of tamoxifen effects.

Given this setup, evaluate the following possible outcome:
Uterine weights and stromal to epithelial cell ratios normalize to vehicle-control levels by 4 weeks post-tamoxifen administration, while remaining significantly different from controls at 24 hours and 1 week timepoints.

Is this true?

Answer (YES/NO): YES